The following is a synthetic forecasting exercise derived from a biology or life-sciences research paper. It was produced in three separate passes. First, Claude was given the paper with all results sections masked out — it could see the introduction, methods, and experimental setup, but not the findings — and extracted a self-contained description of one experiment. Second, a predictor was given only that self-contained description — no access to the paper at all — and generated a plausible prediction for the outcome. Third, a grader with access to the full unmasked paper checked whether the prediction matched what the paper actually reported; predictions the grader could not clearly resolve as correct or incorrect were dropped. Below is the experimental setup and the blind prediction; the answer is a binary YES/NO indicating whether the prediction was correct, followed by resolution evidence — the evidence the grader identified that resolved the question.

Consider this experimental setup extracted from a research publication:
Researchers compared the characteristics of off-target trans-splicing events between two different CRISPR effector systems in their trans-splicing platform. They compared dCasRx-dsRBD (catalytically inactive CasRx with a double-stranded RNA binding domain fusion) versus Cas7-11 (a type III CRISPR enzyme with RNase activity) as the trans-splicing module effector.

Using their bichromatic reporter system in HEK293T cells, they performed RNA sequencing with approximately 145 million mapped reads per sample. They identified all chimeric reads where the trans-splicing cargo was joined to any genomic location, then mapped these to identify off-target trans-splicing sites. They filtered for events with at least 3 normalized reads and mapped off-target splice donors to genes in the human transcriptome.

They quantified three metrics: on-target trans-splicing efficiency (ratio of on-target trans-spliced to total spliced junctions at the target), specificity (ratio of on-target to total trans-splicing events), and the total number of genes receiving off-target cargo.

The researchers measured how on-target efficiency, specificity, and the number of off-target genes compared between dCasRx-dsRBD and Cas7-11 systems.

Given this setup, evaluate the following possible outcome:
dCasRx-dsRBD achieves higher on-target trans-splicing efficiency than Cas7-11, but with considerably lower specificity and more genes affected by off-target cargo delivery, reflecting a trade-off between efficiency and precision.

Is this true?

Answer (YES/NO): NO